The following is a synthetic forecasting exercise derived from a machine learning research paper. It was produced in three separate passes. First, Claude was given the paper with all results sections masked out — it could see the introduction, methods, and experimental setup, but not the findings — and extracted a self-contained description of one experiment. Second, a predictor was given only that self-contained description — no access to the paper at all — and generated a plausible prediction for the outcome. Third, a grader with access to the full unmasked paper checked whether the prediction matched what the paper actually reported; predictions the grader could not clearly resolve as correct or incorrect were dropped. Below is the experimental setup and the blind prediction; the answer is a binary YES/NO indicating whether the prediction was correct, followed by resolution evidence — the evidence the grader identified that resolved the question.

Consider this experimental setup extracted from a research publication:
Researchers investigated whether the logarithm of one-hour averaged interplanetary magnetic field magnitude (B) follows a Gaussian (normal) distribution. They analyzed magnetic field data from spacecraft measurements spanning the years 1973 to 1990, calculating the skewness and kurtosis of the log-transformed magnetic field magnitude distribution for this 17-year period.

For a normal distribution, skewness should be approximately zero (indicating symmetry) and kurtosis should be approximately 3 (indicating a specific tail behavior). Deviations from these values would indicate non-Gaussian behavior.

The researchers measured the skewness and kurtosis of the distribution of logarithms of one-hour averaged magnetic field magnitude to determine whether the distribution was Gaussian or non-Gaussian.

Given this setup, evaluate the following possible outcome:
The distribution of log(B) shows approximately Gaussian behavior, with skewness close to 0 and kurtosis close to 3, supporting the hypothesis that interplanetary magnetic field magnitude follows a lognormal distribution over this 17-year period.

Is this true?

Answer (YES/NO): NO